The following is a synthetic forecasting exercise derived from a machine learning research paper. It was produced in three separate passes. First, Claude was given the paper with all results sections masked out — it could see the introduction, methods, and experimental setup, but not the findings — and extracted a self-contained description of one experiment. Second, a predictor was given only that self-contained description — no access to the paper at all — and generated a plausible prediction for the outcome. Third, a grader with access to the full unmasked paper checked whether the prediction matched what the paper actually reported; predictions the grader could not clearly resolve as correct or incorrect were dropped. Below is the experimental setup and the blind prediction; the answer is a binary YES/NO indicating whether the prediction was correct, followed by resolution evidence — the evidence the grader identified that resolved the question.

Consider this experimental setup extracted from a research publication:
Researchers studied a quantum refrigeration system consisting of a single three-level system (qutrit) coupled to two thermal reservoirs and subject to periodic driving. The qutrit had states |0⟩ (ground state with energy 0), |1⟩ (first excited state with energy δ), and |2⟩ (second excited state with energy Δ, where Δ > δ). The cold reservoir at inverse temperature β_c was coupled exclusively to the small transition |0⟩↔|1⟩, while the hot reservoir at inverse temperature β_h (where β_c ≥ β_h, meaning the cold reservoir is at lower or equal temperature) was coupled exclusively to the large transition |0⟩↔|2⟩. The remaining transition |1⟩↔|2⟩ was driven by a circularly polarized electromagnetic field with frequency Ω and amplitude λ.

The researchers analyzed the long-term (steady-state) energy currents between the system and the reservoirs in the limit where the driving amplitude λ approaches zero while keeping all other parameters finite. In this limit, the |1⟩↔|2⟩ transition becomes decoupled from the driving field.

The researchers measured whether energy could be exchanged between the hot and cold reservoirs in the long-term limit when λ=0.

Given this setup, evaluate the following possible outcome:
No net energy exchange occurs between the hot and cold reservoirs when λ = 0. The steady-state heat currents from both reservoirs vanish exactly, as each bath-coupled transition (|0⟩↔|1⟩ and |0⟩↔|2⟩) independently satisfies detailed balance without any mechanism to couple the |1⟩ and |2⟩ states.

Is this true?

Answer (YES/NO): YES